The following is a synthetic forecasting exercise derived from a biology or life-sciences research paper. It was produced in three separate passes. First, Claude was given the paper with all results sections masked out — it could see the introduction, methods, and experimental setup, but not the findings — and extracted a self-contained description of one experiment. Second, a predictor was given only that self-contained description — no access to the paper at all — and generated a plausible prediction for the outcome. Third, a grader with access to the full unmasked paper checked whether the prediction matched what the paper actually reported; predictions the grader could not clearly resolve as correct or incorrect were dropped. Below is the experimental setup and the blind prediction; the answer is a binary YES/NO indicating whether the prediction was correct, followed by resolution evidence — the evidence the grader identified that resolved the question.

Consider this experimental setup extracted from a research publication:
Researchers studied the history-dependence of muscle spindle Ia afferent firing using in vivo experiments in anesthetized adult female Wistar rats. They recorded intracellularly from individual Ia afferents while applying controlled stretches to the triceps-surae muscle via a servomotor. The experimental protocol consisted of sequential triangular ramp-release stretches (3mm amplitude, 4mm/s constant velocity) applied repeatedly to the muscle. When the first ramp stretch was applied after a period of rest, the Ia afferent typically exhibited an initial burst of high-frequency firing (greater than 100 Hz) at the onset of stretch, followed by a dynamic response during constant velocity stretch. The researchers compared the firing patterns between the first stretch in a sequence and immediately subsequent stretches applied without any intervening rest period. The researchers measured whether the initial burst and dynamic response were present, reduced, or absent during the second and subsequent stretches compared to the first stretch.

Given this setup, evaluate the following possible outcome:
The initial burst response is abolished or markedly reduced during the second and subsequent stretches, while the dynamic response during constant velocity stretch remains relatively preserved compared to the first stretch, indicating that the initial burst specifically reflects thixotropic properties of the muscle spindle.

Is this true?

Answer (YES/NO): NO